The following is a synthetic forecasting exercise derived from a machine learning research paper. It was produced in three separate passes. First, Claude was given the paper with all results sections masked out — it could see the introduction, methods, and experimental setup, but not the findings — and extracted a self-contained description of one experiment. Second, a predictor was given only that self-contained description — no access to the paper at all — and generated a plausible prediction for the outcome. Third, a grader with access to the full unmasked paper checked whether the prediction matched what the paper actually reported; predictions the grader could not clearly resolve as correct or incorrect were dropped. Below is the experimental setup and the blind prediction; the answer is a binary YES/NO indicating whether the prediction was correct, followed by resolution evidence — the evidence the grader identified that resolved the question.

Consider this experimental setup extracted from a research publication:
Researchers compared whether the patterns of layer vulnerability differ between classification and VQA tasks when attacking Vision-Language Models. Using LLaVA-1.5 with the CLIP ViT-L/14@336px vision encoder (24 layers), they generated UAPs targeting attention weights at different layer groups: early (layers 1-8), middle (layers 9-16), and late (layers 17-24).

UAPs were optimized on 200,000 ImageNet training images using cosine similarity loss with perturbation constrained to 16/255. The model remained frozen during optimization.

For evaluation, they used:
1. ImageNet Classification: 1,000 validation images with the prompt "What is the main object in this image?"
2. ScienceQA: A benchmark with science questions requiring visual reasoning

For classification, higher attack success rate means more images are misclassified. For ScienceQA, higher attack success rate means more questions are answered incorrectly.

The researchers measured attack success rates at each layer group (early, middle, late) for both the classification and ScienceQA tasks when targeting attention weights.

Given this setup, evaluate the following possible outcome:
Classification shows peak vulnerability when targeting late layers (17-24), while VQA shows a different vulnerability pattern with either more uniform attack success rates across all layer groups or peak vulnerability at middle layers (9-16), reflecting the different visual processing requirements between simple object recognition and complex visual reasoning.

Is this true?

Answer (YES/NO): NO